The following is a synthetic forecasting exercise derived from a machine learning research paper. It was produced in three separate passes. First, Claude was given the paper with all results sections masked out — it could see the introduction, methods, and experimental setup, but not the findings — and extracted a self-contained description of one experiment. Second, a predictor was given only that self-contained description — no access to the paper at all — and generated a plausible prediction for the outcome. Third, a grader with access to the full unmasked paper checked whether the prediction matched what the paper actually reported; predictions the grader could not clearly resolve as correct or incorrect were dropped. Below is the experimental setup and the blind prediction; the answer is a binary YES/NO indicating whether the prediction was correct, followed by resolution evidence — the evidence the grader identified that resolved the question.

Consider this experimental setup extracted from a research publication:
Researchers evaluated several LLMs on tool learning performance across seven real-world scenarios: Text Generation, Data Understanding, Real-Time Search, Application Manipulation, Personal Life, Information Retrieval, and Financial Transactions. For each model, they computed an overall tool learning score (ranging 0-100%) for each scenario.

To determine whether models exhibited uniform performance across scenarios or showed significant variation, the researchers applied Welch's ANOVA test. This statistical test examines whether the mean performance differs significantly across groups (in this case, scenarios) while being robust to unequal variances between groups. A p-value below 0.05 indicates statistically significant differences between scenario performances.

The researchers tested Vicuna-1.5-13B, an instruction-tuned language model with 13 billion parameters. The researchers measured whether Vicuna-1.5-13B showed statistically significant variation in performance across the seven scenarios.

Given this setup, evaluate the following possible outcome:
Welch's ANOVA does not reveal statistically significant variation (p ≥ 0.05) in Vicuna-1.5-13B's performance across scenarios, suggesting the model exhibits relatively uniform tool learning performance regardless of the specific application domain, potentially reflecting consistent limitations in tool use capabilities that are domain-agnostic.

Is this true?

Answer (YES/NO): YES